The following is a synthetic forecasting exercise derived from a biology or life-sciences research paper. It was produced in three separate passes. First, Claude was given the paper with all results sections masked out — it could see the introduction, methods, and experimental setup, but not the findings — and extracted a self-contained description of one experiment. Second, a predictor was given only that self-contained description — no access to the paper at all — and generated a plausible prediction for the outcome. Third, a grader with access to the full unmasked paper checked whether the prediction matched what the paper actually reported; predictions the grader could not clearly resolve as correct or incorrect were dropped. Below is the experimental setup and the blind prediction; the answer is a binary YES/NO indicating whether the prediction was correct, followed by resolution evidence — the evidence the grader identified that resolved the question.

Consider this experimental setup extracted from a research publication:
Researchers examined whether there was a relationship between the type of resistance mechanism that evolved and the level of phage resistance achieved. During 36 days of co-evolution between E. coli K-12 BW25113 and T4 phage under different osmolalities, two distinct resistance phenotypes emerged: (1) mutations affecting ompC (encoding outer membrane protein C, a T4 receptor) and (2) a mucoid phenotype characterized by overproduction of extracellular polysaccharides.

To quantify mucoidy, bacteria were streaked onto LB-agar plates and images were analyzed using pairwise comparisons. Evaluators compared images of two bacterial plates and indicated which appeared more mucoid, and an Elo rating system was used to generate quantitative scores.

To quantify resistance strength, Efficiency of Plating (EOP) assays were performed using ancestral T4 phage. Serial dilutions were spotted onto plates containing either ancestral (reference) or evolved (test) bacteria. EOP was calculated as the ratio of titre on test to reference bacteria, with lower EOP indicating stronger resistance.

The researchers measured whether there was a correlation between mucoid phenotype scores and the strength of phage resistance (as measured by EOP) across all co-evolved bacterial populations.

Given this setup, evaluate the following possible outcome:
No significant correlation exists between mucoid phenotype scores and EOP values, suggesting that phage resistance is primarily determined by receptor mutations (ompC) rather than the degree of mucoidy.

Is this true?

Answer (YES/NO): NO